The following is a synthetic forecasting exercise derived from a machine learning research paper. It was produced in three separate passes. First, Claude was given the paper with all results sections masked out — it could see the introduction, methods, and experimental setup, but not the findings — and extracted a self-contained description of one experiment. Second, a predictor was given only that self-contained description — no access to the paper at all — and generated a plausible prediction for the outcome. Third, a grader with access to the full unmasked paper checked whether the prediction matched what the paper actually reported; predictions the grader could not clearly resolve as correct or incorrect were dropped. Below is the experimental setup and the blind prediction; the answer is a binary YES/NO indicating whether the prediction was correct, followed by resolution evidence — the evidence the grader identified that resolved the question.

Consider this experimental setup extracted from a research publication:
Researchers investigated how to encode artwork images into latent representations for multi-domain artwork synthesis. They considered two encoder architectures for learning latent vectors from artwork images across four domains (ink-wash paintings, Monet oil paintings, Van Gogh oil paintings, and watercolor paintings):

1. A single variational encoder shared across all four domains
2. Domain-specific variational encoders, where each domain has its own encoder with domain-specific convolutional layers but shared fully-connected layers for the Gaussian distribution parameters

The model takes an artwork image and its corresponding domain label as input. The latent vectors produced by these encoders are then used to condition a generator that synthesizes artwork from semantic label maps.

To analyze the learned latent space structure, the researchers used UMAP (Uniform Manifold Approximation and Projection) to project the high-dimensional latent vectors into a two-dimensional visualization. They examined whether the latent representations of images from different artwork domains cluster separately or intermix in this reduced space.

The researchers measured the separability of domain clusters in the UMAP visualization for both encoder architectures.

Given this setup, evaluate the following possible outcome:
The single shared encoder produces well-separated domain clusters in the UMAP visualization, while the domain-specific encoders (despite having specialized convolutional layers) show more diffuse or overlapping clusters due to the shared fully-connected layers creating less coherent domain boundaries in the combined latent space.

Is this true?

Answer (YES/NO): NO